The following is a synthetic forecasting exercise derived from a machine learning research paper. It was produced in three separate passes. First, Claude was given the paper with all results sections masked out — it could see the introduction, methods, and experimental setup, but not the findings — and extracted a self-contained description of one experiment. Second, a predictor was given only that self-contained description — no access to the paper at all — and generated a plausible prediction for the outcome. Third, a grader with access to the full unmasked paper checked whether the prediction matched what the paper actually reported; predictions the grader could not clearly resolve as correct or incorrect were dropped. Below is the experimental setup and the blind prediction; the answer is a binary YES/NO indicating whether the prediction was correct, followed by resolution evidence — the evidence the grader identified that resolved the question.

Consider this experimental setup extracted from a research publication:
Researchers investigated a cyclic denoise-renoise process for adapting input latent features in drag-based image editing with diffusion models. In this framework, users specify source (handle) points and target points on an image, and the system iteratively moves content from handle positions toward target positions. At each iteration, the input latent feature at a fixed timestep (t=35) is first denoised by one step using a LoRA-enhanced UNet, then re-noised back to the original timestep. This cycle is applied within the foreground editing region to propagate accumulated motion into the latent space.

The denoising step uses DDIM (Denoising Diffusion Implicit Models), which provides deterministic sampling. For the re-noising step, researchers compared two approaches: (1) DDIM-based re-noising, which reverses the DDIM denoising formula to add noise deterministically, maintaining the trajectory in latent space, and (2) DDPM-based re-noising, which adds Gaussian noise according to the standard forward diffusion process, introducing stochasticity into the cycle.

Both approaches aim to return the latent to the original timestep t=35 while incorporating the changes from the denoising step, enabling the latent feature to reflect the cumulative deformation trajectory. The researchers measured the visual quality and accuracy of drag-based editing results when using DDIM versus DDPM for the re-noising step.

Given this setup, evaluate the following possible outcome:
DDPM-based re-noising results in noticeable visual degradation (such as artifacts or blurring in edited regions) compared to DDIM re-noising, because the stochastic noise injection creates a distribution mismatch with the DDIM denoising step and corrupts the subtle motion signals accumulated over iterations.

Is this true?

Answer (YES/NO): NO